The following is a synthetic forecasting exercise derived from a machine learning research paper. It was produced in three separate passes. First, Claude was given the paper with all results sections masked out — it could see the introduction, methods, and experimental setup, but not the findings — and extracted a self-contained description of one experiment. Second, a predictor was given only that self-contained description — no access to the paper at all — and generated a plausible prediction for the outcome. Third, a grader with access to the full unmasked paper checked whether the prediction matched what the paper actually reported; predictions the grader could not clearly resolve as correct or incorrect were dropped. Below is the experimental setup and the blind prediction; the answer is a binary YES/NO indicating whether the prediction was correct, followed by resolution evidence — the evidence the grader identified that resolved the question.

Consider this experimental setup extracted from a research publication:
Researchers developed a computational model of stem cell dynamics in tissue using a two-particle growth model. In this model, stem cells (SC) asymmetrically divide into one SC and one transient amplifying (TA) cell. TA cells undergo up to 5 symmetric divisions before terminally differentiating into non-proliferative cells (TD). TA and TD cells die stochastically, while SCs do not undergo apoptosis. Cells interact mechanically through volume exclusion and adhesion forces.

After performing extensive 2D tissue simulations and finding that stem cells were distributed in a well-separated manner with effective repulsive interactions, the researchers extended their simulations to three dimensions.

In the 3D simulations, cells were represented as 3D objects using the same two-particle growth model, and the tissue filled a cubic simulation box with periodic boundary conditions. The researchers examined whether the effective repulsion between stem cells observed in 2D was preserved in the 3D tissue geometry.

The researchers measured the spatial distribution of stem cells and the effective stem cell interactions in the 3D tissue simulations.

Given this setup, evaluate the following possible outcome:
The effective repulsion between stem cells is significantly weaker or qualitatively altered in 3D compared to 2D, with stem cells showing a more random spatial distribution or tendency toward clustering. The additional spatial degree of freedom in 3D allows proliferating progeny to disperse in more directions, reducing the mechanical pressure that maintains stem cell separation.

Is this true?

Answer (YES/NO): NO